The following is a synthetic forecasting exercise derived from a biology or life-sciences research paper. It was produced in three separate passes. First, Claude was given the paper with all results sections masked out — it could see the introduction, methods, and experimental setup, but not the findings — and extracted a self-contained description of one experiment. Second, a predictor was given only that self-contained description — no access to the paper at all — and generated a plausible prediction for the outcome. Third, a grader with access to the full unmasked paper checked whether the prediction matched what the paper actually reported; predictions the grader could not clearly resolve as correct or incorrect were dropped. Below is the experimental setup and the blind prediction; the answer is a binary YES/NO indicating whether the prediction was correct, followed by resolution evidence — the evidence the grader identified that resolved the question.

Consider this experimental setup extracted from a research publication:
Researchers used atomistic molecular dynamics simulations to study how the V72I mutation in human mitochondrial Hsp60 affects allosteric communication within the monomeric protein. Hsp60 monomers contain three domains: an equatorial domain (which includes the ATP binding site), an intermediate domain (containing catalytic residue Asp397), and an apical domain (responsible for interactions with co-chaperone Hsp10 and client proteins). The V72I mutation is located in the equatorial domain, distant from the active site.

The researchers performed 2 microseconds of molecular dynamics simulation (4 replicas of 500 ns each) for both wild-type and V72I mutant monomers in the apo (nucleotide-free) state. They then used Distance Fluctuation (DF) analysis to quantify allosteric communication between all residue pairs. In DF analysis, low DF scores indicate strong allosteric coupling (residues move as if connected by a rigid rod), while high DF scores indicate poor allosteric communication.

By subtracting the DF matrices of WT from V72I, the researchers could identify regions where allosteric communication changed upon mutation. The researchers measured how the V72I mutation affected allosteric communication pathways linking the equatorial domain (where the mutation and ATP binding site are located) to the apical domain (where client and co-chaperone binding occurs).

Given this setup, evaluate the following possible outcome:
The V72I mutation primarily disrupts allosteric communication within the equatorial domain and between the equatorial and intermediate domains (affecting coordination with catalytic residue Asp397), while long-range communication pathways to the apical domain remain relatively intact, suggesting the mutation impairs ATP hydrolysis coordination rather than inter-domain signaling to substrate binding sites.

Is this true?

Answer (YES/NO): NO